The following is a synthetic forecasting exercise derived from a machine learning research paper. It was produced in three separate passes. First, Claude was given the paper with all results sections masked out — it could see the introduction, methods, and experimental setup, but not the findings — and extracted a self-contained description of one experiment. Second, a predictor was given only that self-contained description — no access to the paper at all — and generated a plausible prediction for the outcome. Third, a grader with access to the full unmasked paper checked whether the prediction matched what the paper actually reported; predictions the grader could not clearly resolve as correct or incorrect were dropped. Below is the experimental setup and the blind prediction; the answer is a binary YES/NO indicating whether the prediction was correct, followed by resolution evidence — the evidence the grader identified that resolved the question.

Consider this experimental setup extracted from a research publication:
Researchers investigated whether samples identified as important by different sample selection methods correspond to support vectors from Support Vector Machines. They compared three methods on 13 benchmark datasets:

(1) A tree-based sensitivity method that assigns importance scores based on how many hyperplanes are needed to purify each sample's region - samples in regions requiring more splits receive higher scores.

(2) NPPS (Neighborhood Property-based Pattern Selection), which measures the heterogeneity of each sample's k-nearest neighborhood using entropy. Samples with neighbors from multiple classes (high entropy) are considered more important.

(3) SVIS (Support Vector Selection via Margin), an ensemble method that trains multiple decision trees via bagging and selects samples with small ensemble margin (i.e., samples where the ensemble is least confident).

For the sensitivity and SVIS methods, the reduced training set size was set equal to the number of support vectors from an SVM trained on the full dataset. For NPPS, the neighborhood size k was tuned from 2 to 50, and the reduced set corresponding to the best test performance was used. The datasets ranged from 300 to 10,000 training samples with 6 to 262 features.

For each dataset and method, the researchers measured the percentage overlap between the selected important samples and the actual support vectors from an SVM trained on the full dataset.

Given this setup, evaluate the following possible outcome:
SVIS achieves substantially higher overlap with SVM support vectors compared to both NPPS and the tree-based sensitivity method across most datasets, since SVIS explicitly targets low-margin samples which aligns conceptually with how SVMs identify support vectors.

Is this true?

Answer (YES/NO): NO